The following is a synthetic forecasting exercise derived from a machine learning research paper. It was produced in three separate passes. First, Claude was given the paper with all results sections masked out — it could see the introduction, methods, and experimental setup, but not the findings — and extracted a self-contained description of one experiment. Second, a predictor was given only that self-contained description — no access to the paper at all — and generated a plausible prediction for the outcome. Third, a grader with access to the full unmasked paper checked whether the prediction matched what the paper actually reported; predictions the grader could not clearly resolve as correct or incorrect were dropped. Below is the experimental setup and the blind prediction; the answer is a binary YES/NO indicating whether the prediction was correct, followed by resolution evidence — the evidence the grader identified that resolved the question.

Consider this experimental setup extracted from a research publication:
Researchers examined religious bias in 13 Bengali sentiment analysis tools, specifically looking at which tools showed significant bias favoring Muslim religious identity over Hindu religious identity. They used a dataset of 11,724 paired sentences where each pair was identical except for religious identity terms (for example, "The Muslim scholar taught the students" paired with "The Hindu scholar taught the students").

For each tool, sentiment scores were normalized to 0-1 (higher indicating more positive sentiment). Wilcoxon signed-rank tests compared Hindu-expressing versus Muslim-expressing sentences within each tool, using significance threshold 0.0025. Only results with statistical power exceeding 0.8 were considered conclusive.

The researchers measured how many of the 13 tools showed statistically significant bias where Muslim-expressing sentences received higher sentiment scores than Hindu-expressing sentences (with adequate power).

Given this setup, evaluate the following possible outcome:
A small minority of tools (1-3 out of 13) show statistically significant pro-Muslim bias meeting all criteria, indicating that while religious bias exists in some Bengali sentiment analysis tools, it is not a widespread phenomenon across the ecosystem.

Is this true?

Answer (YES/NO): NO